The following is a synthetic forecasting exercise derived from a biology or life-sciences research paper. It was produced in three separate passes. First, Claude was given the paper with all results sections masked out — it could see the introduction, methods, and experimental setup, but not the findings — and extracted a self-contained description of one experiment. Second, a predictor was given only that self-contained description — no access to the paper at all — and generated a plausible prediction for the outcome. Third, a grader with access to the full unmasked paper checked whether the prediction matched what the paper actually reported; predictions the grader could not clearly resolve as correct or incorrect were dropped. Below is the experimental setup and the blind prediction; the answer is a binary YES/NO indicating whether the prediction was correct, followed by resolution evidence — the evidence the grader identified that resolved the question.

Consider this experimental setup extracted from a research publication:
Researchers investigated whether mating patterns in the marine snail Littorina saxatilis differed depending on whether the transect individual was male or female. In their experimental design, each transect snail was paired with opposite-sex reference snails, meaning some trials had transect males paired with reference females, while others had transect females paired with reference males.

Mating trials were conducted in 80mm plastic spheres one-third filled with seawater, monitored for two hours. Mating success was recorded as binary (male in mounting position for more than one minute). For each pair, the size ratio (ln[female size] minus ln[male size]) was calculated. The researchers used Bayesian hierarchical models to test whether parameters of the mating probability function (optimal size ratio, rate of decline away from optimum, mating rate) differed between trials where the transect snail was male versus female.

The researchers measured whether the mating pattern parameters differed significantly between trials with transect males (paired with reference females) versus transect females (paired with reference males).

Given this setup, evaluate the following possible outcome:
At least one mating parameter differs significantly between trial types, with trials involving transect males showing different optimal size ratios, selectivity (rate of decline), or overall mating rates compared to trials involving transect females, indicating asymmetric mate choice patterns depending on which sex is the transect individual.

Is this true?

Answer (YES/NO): YES